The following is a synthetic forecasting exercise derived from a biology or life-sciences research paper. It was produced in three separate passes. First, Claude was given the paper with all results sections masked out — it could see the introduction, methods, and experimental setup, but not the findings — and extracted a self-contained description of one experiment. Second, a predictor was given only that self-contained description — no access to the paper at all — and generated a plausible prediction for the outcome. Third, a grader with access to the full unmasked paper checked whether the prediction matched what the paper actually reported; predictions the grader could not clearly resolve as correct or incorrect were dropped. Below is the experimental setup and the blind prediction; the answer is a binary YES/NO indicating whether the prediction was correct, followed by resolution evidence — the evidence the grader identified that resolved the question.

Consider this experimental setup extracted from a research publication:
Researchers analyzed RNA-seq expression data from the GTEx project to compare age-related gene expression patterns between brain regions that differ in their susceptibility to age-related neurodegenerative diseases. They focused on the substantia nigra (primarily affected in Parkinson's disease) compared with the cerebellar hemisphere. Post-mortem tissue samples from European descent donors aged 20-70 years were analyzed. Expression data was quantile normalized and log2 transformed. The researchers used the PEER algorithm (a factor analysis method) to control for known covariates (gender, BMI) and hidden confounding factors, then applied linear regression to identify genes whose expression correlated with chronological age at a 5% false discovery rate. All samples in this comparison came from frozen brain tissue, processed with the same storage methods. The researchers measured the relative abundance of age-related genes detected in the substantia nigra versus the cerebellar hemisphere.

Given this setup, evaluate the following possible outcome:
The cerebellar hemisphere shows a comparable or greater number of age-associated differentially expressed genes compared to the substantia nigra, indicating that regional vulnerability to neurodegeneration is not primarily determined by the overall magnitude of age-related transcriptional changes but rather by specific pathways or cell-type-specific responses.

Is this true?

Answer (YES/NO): YES